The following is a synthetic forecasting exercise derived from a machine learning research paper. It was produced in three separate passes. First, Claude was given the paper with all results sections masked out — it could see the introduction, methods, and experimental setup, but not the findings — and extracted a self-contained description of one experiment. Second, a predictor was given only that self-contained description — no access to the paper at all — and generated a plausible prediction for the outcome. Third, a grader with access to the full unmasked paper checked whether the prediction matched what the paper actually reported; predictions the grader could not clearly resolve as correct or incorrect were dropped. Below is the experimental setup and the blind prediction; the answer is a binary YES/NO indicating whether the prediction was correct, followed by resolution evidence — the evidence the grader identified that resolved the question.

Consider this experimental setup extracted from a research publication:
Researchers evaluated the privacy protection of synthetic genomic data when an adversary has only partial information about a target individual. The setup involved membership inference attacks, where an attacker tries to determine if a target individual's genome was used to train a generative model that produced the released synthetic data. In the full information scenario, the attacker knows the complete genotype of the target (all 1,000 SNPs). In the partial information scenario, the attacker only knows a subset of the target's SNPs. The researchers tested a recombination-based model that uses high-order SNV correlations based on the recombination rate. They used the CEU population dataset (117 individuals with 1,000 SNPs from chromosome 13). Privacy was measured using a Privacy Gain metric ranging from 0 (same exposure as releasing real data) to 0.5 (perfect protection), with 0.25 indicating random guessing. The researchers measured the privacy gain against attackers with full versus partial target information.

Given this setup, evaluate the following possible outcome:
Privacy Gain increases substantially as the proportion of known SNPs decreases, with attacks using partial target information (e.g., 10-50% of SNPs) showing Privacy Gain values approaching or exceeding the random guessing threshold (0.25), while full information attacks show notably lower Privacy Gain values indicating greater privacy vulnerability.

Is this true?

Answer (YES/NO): NO